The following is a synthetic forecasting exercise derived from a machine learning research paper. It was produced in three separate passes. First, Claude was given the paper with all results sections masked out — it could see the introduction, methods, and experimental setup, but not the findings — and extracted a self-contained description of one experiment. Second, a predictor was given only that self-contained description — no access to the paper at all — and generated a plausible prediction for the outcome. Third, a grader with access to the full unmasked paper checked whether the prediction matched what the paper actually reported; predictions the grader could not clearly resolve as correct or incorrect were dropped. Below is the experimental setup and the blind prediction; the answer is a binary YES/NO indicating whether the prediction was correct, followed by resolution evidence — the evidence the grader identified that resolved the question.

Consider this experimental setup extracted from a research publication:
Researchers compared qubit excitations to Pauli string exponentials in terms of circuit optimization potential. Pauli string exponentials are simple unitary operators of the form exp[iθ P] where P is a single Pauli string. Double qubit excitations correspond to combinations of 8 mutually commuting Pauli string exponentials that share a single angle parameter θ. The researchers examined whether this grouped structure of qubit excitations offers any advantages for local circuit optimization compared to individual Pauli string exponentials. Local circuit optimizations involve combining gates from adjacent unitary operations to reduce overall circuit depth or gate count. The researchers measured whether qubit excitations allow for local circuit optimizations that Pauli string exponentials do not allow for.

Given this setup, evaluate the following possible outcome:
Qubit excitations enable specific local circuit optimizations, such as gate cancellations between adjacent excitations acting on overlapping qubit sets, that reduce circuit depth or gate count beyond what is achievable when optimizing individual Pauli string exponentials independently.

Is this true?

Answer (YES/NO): YES